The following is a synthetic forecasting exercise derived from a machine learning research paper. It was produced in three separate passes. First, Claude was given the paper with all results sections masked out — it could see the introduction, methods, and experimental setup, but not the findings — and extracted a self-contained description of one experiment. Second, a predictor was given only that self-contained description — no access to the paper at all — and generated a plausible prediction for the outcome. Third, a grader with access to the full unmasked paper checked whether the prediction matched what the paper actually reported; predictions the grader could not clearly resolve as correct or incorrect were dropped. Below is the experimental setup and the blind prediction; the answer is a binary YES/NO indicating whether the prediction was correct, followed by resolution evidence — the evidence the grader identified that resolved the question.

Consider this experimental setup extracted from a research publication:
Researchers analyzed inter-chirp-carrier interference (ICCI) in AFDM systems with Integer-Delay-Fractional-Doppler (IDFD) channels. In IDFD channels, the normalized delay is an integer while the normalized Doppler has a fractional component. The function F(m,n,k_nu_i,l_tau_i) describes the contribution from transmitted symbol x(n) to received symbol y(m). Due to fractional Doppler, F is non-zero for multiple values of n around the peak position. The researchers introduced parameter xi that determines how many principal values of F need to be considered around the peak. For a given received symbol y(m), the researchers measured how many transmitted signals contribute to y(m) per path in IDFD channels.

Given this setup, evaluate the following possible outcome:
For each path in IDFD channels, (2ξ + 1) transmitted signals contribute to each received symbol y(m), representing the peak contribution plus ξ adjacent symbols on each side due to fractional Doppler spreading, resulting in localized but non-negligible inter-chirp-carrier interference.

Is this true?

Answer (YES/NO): YES